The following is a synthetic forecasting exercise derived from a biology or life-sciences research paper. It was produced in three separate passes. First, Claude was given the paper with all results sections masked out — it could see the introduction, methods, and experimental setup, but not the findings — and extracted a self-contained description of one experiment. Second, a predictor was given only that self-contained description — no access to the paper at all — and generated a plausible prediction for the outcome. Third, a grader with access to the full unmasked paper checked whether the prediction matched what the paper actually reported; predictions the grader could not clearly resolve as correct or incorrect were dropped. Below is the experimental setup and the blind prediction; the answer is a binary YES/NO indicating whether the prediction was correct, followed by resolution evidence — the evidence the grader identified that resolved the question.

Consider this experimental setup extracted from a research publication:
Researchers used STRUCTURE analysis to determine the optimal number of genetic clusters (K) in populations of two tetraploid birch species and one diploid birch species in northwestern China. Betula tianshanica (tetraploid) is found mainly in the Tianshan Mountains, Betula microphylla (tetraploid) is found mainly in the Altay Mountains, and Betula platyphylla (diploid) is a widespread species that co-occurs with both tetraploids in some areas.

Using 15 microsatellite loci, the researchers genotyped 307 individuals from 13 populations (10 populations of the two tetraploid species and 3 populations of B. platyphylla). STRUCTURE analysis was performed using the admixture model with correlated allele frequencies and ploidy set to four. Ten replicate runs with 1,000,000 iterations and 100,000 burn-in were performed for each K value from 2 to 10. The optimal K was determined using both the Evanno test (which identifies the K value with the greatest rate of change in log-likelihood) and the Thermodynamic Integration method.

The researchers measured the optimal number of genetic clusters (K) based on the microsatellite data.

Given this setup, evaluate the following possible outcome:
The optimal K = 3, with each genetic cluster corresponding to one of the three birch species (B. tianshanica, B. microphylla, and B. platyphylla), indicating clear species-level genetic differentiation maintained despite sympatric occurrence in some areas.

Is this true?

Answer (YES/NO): YES